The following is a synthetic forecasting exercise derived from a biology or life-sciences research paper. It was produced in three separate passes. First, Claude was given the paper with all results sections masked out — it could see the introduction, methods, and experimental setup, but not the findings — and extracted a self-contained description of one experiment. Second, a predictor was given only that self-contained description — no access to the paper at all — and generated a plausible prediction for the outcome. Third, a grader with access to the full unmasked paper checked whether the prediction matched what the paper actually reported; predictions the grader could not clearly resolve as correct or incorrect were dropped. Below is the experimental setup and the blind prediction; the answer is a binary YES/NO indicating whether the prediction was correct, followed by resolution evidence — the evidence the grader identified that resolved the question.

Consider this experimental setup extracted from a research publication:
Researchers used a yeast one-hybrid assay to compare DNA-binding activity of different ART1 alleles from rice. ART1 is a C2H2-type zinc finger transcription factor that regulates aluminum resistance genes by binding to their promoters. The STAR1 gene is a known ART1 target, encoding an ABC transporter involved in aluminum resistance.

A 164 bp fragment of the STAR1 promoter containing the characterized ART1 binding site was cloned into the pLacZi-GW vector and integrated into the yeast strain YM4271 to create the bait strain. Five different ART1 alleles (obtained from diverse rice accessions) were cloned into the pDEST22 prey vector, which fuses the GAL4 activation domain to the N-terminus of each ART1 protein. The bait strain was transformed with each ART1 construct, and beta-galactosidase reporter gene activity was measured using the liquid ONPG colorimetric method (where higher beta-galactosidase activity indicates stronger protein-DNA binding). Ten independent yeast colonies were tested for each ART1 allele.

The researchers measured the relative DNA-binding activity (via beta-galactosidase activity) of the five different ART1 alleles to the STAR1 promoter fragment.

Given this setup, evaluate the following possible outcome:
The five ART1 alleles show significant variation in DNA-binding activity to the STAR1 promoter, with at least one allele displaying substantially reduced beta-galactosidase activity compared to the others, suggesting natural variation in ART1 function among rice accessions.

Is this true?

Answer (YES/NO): YES